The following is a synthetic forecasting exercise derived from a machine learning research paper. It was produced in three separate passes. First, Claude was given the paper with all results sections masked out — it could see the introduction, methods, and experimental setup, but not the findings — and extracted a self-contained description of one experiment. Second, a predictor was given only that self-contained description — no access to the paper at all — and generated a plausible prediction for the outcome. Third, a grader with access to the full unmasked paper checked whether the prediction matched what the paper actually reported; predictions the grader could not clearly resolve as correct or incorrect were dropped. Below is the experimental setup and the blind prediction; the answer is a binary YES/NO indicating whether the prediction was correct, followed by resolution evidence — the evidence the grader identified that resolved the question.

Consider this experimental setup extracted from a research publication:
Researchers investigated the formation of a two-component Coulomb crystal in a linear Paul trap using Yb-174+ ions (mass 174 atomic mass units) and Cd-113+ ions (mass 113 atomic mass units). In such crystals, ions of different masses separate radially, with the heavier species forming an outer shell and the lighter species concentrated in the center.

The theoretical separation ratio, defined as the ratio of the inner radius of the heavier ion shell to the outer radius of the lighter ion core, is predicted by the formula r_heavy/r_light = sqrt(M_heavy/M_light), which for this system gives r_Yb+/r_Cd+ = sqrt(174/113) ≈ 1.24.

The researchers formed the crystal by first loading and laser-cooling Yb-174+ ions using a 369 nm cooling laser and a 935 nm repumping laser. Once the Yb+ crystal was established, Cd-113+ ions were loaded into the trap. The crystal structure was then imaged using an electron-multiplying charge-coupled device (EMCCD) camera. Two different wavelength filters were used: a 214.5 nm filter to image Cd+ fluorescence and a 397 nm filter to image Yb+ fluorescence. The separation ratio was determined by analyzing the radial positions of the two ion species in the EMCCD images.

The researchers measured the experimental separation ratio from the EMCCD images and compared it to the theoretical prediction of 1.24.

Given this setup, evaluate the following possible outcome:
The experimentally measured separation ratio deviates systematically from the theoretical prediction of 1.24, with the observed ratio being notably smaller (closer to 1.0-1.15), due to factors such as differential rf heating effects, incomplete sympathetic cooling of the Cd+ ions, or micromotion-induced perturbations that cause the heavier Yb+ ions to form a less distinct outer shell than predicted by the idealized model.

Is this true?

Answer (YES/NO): NO